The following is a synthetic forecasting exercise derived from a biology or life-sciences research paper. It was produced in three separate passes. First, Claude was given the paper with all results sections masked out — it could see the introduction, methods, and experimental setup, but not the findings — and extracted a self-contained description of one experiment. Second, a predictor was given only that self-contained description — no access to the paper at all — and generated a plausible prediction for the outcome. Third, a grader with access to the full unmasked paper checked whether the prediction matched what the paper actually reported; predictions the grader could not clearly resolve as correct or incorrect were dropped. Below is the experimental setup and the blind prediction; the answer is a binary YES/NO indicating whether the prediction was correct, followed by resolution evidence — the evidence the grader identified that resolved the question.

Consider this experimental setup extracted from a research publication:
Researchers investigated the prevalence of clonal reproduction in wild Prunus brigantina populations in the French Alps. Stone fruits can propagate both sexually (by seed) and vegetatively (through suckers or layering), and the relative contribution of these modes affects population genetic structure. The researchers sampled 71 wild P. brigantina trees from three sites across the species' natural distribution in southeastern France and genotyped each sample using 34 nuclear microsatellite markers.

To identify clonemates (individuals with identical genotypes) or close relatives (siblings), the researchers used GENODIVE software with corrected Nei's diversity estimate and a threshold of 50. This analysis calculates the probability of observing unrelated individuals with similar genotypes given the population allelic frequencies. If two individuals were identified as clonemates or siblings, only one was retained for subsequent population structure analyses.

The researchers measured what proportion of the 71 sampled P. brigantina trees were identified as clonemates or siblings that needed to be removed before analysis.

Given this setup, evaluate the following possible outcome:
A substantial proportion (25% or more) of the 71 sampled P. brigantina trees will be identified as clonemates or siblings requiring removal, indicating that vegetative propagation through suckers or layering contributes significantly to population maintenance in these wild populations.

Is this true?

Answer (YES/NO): NO